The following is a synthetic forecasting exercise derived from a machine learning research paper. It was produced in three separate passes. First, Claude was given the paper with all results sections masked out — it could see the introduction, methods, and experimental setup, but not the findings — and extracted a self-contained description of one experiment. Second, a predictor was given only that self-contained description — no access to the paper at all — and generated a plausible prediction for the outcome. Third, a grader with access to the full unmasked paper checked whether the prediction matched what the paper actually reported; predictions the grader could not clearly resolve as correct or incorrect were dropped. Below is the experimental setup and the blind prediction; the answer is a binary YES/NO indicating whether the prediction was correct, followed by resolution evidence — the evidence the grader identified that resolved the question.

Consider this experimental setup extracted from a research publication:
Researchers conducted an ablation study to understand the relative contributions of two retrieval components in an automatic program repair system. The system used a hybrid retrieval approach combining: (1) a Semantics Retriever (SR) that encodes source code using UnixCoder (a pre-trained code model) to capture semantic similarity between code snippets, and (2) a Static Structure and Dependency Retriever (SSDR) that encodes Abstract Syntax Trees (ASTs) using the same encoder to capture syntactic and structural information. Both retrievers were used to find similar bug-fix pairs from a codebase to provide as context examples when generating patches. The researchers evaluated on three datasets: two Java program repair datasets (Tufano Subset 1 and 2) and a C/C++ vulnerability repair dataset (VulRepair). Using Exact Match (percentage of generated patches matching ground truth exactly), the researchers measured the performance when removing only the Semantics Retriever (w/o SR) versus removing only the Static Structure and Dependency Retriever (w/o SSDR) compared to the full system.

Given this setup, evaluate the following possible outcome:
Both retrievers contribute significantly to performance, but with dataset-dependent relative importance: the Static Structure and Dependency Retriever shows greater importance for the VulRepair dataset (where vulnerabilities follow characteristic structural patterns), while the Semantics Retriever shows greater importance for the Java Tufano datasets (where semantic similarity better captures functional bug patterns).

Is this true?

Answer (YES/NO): NO